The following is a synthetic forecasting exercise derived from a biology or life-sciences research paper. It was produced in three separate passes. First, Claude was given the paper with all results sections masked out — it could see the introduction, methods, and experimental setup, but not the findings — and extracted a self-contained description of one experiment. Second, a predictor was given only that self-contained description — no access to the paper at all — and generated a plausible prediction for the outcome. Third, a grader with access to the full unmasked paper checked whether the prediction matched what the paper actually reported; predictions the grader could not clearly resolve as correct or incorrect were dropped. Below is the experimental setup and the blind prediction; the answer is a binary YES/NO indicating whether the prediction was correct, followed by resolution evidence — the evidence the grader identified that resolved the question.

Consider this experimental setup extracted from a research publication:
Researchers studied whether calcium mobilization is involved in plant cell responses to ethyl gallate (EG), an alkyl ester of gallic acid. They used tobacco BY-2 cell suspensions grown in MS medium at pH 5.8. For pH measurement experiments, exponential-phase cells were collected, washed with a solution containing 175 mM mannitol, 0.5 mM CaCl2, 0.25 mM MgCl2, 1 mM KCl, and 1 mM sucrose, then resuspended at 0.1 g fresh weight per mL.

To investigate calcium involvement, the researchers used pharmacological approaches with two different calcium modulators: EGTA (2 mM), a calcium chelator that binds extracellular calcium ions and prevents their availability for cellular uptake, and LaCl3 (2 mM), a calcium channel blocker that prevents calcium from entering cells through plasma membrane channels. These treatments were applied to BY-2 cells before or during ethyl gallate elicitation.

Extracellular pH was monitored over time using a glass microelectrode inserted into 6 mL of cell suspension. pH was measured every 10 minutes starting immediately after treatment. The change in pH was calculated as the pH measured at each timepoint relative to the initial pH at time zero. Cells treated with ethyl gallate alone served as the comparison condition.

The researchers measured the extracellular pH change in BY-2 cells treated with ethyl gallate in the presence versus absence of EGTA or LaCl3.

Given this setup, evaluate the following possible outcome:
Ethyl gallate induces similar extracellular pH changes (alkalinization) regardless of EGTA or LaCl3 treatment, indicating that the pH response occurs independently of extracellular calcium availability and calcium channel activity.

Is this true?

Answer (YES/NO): NO